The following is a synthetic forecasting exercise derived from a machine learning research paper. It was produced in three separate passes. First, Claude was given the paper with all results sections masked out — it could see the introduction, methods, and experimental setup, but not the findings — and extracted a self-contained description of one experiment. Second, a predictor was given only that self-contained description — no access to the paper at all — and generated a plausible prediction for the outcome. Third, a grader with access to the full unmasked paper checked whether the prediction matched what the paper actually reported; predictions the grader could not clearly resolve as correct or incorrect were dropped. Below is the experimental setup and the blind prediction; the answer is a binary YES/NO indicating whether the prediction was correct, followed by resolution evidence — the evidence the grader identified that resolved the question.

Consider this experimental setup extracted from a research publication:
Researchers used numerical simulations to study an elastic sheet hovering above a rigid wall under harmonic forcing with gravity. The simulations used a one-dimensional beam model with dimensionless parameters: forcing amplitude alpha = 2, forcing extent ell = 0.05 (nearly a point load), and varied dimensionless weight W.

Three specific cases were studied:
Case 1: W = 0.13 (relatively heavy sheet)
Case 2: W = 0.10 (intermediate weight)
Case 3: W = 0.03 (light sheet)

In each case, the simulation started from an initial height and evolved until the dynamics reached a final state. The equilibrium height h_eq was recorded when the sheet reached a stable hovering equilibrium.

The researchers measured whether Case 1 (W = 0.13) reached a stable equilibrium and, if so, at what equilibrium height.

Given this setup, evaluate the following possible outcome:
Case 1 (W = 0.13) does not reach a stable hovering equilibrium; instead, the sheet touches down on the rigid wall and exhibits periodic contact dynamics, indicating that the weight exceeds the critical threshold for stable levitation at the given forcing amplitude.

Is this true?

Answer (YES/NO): NO